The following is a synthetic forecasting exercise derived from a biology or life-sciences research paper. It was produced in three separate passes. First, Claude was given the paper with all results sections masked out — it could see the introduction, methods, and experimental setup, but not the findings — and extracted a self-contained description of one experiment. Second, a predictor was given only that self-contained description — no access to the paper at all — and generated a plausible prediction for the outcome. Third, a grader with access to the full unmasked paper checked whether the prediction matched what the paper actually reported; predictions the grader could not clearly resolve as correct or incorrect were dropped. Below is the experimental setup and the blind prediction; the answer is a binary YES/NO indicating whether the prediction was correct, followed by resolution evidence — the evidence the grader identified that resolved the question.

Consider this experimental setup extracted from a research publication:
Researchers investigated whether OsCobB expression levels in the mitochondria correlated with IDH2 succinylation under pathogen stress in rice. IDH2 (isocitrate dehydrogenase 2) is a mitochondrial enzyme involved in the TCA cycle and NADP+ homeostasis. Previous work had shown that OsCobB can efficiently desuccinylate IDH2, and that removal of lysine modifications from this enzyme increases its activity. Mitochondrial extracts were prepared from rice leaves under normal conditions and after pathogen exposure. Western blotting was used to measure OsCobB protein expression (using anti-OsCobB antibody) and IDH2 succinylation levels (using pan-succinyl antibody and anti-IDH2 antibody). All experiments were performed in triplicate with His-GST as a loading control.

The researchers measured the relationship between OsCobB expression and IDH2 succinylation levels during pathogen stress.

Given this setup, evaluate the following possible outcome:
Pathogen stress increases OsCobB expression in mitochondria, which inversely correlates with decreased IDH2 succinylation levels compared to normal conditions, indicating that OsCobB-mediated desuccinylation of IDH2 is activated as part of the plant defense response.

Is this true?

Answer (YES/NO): YES